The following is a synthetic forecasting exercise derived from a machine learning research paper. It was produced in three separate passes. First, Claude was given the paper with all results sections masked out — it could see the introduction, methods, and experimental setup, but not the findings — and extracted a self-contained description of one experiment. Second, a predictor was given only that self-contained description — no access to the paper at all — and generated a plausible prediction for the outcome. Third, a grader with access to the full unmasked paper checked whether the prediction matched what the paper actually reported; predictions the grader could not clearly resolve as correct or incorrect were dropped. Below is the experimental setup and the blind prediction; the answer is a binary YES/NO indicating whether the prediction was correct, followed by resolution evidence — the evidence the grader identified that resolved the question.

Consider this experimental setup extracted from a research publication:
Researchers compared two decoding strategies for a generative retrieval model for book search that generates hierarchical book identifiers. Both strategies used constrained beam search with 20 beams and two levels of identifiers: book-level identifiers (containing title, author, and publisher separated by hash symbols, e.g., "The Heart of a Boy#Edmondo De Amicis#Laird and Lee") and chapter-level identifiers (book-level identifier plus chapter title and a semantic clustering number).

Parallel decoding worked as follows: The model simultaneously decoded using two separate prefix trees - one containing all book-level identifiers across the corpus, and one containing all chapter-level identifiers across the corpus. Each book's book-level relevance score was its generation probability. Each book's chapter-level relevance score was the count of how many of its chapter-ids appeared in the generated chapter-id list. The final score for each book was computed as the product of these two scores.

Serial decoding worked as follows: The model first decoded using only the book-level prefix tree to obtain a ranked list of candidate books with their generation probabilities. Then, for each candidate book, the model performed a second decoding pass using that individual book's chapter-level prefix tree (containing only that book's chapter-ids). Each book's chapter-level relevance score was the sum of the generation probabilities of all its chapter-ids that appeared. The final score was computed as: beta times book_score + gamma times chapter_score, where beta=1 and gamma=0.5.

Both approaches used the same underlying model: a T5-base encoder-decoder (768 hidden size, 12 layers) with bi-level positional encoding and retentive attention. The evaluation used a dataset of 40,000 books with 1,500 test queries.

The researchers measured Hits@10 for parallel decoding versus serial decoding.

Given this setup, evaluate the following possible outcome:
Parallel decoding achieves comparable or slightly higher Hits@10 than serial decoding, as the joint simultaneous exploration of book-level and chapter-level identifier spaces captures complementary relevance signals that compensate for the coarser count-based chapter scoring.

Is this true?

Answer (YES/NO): YES